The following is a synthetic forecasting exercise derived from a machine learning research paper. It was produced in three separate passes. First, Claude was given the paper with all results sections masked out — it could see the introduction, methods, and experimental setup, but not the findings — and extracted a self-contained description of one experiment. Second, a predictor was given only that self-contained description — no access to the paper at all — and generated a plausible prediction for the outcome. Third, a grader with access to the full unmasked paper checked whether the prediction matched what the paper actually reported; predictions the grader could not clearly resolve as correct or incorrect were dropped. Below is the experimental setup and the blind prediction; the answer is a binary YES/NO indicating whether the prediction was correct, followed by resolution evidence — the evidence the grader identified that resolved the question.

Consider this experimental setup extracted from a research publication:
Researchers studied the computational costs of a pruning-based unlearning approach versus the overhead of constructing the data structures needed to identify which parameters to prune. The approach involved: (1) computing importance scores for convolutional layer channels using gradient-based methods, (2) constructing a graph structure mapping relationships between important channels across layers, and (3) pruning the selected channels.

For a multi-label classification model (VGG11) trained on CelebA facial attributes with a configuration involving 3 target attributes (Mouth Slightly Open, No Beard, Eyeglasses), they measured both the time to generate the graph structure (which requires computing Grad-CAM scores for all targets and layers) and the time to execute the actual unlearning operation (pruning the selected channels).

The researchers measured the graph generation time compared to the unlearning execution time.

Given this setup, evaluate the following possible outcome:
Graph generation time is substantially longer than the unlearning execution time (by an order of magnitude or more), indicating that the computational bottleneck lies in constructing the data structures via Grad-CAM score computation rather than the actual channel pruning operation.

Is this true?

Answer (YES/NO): YES